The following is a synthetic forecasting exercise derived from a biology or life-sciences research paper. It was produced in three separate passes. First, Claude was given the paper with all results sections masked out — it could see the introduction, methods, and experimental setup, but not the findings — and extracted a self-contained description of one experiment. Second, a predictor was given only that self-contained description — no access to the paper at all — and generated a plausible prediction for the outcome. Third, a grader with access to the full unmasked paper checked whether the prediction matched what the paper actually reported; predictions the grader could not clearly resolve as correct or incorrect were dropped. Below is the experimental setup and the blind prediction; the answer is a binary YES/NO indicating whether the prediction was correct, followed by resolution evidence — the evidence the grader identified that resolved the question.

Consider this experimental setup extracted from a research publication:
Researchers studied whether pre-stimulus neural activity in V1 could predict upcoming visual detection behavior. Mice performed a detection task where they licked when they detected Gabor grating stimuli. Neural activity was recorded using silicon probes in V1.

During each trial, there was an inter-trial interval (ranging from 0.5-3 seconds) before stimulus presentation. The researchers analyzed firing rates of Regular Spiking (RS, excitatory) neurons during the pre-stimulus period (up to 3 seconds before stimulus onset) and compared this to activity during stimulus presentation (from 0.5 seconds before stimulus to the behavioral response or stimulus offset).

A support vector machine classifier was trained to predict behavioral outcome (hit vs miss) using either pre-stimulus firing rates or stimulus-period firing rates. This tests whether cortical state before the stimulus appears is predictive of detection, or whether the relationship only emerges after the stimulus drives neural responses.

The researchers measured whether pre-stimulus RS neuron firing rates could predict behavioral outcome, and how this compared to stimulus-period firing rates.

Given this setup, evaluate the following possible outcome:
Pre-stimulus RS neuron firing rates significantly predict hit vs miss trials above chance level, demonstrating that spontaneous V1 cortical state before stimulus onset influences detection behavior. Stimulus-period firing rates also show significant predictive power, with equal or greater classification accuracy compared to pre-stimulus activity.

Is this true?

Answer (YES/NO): YES